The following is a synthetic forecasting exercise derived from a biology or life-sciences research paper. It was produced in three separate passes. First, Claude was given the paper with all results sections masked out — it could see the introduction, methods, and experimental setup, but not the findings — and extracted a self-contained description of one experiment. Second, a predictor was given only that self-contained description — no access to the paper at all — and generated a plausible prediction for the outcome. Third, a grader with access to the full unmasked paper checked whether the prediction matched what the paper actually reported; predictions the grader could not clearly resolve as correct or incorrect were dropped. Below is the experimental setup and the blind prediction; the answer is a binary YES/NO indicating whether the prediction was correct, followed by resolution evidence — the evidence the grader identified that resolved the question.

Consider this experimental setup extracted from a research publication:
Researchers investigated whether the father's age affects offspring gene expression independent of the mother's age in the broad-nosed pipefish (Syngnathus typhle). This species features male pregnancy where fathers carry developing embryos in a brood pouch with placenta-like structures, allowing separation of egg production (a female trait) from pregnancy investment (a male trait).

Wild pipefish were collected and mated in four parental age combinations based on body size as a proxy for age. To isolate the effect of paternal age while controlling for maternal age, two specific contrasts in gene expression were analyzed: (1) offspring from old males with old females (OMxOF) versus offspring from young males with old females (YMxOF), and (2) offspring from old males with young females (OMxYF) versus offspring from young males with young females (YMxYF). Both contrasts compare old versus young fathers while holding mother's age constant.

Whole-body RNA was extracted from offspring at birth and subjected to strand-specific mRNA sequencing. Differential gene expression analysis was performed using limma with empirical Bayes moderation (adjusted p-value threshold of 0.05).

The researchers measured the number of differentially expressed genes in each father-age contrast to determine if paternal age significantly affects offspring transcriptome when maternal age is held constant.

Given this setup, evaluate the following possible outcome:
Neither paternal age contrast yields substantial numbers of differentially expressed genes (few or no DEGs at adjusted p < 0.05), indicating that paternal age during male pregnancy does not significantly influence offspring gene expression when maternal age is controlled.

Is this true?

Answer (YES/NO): NO